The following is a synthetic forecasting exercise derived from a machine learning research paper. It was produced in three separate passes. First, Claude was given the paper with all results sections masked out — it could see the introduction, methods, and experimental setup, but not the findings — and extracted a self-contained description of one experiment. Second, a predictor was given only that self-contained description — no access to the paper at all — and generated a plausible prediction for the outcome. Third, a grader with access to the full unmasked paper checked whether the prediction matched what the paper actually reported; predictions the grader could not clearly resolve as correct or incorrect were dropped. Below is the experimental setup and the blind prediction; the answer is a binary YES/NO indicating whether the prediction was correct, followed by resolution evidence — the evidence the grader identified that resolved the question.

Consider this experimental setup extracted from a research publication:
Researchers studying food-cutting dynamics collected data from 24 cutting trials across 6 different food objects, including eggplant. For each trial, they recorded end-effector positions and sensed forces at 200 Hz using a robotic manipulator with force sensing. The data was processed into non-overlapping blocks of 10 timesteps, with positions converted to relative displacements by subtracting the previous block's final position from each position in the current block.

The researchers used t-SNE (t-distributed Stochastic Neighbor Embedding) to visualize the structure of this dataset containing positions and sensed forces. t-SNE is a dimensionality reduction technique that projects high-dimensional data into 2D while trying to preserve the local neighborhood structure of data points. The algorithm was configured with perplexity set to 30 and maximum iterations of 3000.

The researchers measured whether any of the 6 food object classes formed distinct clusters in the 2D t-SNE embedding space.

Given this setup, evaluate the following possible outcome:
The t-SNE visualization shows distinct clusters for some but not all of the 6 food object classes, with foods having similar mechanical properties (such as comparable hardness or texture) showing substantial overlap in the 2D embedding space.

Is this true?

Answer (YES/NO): NO